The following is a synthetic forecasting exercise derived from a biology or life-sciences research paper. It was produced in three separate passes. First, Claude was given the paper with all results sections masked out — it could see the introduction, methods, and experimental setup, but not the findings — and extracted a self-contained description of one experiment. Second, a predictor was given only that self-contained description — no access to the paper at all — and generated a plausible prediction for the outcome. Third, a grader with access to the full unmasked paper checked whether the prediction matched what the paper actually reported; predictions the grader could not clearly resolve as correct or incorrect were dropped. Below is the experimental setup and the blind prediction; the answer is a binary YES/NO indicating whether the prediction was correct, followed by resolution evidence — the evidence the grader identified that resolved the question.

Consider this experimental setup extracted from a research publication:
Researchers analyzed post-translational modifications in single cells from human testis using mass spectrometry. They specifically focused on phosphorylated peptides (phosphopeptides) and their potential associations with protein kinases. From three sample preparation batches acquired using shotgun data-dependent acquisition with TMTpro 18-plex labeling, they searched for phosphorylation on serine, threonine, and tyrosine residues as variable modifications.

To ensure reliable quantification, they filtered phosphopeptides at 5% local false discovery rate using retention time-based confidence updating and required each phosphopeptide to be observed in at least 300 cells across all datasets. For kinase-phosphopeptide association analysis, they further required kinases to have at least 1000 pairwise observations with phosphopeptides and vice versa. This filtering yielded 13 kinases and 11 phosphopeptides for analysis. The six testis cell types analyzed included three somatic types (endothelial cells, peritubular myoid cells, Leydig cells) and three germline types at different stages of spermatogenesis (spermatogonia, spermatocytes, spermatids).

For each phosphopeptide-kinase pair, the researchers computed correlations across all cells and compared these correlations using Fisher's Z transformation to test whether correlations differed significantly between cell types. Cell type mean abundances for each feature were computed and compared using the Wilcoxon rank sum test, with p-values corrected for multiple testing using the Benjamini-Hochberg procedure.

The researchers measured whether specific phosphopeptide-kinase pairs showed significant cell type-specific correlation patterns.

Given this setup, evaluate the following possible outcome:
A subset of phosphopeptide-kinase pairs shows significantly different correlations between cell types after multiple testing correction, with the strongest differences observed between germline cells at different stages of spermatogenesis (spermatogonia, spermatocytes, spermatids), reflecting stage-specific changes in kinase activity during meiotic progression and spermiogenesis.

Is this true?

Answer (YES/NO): NO